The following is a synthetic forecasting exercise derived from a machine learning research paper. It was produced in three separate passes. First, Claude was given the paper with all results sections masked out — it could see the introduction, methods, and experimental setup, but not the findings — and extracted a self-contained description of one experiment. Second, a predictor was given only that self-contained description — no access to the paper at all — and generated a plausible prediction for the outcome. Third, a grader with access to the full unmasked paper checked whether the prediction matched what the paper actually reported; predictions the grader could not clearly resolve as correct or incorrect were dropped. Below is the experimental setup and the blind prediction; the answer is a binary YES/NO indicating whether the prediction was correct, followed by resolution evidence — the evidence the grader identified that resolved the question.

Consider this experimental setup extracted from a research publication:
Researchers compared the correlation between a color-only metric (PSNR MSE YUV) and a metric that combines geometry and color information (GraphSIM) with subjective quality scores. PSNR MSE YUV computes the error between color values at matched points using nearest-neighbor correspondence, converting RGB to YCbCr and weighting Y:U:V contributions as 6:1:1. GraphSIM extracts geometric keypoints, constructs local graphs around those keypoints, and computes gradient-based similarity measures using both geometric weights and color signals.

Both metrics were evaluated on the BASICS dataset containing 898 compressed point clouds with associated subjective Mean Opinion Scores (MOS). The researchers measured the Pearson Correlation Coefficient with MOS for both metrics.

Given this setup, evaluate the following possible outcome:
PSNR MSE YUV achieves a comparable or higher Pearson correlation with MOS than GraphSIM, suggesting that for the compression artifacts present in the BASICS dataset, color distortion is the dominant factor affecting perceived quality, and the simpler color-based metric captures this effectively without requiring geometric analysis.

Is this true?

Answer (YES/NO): NO